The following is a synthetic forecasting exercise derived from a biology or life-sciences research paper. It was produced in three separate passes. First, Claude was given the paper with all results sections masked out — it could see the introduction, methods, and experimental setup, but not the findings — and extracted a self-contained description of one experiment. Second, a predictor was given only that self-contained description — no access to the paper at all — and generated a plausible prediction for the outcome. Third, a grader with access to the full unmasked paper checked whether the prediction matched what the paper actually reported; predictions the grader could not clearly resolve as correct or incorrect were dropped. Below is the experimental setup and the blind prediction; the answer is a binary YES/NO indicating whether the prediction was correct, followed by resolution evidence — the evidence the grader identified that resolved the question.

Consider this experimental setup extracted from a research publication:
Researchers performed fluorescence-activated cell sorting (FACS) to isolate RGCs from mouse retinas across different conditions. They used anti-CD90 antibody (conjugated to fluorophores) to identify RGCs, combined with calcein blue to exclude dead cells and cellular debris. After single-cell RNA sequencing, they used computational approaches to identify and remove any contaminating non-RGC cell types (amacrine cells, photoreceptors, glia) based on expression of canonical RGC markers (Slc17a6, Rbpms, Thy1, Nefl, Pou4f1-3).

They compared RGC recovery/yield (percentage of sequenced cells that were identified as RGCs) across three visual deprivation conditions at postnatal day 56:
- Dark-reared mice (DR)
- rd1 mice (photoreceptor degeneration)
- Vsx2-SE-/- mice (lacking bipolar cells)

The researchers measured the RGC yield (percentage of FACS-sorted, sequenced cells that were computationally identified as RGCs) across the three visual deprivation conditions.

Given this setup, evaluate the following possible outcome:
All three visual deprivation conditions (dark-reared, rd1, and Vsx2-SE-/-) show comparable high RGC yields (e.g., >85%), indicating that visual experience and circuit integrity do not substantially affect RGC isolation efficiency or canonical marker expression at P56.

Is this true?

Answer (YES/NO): NO